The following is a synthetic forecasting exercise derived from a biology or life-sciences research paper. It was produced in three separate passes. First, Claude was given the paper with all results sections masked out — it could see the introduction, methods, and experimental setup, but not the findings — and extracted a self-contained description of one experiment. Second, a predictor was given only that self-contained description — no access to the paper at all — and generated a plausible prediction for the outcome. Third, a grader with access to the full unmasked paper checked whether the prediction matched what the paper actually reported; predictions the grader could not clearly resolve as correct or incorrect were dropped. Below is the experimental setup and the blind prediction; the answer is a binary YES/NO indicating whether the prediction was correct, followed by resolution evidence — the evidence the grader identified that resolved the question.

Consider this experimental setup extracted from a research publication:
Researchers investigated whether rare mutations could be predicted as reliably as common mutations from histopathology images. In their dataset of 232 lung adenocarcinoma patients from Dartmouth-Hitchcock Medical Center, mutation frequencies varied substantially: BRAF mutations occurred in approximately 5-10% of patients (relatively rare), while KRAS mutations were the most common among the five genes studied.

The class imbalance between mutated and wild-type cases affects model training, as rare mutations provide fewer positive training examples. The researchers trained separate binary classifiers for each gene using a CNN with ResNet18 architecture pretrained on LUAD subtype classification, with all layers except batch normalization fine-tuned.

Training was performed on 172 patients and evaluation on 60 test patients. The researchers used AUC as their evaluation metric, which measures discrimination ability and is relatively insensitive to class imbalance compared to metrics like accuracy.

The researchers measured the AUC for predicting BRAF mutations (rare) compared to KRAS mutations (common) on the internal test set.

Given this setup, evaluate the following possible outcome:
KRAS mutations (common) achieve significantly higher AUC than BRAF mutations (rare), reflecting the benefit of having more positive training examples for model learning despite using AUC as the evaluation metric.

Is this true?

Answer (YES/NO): NO